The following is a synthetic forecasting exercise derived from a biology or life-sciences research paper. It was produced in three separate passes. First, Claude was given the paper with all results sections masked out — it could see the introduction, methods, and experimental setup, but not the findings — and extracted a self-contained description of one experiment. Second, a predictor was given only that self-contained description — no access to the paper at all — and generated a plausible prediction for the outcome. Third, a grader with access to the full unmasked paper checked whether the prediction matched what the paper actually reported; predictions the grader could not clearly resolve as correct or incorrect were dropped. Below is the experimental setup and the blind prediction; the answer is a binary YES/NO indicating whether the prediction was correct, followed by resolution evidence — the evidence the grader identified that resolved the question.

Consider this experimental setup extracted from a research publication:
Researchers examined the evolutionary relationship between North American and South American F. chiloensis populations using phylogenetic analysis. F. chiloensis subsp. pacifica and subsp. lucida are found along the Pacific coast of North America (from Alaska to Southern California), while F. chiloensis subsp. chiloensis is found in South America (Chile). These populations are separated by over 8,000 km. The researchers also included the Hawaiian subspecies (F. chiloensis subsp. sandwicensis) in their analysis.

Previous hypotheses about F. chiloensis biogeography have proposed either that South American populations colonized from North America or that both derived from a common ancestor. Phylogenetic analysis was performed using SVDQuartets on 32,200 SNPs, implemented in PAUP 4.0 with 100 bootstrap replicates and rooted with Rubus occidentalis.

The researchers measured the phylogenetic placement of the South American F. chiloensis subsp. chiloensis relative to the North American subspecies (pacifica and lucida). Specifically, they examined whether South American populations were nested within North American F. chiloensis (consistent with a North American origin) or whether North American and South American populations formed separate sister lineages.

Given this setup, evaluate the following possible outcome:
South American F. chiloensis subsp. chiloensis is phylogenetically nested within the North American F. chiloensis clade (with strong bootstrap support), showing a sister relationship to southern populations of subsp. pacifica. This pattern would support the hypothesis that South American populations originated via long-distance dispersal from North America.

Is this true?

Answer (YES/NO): NO